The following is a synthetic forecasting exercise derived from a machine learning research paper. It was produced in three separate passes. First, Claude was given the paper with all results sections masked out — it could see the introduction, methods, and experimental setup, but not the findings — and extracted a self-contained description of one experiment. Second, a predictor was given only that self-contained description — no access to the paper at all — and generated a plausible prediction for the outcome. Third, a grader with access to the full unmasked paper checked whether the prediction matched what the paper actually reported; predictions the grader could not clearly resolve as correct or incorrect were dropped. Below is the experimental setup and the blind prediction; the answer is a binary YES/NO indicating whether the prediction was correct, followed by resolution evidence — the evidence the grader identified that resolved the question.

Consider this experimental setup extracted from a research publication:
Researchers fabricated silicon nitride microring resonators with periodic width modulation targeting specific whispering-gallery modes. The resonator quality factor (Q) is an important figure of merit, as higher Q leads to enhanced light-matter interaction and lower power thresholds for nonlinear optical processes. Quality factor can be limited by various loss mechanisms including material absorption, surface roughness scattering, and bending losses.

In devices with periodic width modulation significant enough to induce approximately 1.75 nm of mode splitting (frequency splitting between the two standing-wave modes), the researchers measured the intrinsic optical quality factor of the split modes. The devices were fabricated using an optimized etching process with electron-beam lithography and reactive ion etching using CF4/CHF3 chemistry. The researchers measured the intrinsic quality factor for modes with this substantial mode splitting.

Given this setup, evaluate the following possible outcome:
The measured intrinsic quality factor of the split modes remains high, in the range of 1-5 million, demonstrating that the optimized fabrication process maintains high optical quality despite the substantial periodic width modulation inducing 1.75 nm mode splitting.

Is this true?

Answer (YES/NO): NO